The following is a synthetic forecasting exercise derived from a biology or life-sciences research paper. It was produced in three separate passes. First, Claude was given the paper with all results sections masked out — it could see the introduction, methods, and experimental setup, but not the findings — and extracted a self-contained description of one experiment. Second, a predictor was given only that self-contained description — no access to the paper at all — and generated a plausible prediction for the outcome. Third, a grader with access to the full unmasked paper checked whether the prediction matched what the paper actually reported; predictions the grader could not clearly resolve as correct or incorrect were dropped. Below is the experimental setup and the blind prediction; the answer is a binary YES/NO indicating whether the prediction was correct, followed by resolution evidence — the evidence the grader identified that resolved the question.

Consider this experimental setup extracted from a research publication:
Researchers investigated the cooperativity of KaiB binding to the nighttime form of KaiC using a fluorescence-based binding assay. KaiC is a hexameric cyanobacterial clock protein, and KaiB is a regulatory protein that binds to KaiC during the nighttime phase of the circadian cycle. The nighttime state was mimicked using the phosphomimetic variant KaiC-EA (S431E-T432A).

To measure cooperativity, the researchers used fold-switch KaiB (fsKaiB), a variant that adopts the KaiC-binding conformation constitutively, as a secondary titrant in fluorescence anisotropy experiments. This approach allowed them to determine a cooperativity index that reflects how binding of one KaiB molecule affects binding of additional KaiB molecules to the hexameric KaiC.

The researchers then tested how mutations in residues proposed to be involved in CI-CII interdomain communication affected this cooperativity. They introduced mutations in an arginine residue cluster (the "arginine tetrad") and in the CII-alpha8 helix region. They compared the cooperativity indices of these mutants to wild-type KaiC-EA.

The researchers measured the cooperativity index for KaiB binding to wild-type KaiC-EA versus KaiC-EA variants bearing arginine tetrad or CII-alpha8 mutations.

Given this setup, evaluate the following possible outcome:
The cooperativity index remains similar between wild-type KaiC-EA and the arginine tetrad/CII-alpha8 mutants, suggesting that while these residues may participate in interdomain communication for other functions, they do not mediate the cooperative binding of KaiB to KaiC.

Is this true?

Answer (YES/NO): NO